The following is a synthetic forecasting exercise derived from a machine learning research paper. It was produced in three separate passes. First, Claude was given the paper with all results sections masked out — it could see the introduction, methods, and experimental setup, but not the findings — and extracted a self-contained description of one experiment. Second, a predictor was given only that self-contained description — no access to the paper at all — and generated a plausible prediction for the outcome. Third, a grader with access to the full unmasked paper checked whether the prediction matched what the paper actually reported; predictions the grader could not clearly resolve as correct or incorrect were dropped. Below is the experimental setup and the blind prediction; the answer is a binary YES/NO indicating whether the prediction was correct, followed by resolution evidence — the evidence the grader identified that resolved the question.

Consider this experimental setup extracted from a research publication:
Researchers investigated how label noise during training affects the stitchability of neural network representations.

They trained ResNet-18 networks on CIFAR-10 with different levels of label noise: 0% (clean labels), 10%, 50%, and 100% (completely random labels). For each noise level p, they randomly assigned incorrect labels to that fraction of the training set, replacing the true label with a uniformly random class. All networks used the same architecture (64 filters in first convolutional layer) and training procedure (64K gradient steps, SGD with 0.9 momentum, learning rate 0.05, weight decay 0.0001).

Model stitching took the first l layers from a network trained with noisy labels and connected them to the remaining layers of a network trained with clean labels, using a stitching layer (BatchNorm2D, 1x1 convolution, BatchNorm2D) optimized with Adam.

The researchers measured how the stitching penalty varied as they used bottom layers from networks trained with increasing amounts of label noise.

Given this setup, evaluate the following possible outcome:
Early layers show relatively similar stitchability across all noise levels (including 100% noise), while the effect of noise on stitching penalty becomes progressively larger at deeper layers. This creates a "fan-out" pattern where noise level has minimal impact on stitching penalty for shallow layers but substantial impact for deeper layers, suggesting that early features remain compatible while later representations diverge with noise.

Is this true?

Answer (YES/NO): NO